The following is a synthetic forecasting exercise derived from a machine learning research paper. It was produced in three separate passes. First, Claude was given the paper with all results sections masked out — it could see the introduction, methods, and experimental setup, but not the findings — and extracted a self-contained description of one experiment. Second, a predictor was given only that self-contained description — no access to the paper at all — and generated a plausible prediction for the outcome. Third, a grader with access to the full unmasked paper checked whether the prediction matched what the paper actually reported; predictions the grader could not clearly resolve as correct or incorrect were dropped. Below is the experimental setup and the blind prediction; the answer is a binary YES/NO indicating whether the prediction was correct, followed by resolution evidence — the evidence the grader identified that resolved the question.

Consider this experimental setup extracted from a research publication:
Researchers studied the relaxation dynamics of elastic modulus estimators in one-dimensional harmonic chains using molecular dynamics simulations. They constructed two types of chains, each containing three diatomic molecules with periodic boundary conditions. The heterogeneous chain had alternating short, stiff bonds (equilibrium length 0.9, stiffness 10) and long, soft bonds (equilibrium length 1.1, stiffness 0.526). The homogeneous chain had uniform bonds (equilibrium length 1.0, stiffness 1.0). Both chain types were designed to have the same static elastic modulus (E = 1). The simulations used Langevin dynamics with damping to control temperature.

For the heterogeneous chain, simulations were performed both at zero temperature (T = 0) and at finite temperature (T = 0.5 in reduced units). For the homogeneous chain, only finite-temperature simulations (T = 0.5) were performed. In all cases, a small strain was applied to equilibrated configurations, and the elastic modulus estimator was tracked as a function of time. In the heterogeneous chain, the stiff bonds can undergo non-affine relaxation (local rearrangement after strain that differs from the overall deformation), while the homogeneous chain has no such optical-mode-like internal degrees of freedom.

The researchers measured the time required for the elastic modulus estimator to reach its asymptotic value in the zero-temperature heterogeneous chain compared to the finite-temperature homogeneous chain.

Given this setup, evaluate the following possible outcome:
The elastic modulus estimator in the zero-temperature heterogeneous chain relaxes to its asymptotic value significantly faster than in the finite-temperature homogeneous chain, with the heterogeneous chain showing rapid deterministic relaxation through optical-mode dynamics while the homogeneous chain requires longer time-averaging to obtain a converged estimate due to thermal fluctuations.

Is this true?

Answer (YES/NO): YES